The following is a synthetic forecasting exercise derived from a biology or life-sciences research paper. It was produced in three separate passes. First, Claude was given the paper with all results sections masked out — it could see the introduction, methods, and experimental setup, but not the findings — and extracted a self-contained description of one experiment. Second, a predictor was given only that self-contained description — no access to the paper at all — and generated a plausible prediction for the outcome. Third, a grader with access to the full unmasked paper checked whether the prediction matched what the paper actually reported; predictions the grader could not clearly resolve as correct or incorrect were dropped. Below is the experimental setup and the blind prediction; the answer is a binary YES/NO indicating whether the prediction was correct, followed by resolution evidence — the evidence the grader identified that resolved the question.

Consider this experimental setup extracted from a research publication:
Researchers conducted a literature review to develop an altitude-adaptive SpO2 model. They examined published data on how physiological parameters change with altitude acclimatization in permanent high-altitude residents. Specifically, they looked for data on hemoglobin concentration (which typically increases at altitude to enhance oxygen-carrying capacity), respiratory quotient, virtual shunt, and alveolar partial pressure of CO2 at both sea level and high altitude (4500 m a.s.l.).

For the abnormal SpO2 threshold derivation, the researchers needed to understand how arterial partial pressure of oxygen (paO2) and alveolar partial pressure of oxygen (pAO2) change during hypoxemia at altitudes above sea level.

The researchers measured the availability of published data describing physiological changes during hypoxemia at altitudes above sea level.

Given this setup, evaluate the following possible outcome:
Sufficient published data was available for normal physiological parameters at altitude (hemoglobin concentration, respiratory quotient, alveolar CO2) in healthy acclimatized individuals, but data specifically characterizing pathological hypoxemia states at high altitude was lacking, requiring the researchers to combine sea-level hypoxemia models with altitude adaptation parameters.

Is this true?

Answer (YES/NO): YES